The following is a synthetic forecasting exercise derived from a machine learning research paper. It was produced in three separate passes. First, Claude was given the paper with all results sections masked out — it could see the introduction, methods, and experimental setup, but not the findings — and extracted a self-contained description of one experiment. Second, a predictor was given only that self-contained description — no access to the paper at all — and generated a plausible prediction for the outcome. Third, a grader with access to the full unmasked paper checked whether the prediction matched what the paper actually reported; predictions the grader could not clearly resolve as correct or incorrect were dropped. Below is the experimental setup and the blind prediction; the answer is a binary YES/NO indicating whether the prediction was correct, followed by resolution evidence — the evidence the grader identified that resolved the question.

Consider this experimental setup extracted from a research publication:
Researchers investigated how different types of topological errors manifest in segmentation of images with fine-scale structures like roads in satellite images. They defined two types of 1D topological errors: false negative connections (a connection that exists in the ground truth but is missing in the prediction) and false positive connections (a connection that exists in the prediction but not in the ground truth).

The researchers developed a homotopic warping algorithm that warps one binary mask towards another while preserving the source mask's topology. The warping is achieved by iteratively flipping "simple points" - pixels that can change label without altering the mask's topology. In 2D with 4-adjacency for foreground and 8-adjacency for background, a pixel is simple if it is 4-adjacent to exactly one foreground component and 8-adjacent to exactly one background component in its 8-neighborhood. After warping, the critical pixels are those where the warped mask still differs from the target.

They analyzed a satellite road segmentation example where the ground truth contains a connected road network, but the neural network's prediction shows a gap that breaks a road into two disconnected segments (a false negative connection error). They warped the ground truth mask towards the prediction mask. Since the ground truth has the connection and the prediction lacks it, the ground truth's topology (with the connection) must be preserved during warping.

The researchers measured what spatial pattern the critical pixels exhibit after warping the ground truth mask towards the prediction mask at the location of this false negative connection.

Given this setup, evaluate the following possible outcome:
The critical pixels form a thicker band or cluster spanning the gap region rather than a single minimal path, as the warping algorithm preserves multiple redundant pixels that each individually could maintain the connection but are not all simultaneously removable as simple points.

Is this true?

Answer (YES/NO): NO